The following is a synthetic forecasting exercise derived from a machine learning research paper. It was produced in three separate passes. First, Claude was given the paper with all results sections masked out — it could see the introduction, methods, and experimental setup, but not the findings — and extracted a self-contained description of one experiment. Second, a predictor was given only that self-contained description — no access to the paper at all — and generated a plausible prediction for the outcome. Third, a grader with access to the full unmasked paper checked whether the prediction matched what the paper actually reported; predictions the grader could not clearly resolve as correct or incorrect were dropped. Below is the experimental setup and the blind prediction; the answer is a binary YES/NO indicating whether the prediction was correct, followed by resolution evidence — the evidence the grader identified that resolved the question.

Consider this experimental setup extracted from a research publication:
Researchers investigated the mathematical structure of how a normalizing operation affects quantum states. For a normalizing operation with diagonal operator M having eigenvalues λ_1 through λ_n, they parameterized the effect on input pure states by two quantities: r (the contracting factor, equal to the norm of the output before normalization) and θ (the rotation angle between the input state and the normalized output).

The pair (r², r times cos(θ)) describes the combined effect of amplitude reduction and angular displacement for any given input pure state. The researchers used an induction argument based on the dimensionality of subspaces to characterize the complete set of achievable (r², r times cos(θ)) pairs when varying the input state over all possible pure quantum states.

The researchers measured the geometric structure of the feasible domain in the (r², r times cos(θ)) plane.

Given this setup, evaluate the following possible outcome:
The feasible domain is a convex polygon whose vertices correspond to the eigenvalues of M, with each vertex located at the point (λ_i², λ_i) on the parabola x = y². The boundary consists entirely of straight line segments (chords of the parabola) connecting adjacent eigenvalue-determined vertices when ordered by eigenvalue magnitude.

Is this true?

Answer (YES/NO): YES